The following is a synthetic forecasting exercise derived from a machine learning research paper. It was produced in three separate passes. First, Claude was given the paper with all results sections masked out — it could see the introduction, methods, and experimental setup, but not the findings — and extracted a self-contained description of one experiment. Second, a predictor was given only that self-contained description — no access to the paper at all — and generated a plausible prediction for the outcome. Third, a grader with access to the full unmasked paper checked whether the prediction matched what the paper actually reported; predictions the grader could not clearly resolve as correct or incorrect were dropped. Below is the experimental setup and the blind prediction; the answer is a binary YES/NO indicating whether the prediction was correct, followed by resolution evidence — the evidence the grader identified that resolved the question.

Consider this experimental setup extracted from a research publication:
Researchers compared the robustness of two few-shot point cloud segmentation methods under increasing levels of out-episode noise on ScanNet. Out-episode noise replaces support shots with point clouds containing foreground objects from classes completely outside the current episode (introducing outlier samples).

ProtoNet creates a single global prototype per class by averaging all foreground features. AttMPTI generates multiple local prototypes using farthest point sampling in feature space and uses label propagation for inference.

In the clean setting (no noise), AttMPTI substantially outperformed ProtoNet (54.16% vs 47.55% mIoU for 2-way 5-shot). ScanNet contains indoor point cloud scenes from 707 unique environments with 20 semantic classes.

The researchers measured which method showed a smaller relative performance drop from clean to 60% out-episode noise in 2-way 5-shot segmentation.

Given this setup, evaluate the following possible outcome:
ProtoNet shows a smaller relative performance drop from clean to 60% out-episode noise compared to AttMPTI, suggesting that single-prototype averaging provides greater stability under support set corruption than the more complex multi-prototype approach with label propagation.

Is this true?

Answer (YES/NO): YES